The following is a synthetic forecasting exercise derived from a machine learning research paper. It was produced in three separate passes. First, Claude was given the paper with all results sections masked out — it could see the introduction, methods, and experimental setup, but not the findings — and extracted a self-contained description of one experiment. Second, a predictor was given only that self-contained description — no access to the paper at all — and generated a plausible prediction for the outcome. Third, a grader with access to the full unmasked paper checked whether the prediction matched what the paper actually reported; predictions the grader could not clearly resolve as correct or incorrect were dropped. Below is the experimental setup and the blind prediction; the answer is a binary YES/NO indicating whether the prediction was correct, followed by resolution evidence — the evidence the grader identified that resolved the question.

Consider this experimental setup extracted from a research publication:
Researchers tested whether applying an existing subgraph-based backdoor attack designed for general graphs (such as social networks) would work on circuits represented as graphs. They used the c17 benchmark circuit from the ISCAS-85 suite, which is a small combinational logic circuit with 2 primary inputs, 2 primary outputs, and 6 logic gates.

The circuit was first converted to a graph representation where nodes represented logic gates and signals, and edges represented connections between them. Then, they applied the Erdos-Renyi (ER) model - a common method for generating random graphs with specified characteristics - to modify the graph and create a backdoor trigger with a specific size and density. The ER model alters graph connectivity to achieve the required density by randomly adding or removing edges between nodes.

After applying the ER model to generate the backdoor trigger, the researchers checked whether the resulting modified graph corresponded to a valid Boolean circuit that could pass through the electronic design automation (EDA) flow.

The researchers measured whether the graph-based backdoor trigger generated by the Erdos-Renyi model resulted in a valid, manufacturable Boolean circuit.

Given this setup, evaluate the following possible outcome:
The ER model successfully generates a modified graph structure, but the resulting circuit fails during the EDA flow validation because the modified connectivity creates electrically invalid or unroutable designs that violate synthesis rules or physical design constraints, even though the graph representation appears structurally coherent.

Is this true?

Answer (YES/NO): NO